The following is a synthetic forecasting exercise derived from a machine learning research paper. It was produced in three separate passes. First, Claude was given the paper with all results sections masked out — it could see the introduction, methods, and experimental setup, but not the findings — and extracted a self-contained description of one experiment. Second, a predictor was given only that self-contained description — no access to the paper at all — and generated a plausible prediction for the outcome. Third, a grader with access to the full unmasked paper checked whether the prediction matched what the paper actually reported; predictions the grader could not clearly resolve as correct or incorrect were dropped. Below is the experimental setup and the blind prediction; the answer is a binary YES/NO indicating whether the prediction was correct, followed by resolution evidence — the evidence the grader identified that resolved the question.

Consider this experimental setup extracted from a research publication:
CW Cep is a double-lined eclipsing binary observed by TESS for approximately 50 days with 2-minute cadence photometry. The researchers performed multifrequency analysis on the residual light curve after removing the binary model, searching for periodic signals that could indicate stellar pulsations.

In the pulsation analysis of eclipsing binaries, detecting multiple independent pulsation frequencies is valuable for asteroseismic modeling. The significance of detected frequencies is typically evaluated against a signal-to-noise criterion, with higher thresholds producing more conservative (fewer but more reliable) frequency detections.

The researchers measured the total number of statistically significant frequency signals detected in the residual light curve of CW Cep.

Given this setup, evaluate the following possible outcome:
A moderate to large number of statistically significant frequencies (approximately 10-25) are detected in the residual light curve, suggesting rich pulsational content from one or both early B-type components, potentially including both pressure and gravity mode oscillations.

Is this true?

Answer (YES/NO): YES